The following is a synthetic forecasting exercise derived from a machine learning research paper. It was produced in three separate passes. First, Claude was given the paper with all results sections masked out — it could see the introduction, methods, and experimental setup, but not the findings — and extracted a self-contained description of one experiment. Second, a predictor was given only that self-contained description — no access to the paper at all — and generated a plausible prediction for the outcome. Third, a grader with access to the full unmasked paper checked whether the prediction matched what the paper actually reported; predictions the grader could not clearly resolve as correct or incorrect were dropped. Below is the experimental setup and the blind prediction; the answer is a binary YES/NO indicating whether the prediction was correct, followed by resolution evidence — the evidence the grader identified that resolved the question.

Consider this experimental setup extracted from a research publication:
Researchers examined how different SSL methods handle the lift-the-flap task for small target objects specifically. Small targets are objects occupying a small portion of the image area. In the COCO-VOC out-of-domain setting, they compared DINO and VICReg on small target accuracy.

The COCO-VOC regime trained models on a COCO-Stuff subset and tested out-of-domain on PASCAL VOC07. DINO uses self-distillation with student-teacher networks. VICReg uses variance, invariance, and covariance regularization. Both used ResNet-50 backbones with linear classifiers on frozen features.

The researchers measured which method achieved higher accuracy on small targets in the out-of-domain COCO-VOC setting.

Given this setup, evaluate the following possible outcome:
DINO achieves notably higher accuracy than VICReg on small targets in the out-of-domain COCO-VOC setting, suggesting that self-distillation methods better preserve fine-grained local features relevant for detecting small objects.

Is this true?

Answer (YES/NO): NO